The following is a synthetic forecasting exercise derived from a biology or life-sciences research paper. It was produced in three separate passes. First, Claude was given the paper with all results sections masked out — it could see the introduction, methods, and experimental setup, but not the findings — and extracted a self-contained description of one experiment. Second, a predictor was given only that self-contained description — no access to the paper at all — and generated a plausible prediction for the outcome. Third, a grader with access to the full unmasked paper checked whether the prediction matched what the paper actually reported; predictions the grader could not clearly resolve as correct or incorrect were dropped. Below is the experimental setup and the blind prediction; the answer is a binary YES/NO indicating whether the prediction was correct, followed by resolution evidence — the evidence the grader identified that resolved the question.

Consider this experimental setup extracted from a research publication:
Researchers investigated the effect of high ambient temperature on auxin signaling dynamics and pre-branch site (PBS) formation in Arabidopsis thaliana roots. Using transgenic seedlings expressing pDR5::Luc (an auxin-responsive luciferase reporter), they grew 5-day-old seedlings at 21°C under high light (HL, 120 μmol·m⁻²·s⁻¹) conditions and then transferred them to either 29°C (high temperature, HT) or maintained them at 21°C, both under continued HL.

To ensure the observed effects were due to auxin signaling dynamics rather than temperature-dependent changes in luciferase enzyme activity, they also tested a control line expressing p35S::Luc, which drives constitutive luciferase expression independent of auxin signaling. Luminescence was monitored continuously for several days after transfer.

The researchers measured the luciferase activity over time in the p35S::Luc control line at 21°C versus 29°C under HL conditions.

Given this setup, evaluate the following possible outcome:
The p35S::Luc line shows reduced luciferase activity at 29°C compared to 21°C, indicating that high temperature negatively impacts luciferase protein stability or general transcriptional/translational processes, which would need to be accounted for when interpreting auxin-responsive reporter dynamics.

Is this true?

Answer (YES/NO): NO